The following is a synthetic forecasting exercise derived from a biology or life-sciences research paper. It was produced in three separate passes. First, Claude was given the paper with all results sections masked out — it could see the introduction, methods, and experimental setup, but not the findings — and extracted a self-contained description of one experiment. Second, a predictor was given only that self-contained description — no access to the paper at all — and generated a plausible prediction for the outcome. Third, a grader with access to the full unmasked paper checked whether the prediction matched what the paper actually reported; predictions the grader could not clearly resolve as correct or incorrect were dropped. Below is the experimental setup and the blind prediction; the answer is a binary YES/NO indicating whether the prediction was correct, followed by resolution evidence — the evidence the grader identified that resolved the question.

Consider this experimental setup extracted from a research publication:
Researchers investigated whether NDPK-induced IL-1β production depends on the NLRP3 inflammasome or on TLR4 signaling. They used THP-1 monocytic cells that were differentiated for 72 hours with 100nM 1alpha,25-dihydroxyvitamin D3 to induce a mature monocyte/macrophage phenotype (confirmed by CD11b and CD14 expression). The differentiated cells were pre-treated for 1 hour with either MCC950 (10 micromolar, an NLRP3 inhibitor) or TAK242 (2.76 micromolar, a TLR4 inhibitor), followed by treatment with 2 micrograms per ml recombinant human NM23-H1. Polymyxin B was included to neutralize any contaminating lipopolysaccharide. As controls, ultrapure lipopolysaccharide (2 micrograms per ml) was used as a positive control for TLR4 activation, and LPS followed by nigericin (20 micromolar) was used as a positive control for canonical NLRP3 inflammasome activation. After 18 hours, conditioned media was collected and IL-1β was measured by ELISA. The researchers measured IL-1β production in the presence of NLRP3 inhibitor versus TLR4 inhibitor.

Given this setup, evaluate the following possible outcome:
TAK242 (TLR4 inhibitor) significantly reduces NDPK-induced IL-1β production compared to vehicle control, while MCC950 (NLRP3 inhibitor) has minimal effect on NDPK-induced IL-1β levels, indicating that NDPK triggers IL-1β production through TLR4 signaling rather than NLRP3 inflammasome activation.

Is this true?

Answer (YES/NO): NO